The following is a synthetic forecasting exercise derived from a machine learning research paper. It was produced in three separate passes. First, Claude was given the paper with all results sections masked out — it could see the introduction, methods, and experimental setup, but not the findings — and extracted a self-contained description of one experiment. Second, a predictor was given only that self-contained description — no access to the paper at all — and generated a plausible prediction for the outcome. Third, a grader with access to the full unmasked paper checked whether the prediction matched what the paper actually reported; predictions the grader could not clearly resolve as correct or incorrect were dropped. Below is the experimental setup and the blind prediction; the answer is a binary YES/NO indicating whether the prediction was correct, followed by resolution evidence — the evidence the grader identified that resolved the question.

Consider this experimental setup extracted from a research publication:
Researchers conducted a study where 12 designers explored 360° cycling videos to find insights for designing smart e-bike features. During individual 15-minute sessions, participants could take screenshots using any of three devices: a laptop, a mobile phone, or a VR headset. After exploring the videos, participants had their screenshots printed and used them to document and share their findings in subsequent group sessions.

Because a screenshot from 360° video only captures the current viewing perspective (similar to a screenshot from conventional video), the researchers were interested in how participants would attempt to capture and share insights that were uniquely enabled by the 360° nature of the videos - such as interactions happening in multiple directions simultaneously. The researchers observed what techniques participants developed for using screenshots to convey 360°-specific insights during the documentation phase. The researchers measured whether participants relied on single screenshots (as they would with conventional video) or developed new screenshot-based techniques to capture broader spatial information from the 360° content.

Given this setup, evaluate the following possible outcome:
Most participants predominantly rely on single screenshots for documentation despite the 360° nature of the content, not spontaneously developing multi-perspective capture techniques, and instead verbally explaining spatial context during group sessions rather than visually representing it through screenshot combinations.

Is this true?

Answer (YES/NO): NO